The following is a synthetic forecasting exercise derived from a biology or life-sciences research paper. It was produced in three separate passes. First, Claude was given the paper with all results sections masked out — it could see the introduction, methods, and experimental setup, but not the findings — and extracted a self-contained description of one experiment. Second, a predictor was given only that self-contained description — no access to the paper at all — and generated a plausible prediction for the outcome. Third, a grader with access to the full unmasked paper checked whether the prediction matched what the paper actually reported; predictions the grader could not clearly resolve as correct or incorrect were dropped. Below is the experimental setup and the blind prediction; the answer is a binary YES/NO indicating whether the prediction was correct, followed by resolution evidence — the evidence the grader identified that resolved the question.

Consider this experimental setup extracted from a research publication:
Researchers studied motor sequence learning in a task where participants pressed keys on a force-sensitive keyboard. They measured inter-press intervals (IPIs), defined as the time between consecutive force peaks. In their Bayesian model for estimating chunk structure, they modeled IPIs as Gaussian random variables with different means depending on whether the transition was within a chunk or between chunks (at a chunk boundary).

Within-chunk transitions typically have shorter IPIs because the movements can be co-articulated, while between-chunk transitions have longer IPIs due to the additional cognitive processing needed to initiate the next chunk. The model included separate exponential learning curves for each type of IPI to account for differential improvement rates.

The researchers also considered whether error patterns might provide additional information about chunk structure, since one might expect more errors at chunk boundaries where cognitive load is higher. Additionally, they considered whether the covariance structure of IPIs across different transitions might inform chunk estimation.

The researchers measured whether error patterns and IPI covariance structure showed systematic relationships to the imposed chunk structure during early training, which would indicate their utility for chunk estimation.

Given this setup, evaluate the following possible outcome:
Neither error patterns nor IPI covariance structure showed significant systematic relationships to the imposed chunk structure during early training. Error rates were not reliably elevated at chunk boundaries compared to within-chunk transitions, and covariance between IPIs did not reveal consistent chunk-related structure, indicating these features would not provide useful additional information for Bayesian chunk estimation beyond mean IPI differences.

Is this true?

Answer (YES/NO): YES